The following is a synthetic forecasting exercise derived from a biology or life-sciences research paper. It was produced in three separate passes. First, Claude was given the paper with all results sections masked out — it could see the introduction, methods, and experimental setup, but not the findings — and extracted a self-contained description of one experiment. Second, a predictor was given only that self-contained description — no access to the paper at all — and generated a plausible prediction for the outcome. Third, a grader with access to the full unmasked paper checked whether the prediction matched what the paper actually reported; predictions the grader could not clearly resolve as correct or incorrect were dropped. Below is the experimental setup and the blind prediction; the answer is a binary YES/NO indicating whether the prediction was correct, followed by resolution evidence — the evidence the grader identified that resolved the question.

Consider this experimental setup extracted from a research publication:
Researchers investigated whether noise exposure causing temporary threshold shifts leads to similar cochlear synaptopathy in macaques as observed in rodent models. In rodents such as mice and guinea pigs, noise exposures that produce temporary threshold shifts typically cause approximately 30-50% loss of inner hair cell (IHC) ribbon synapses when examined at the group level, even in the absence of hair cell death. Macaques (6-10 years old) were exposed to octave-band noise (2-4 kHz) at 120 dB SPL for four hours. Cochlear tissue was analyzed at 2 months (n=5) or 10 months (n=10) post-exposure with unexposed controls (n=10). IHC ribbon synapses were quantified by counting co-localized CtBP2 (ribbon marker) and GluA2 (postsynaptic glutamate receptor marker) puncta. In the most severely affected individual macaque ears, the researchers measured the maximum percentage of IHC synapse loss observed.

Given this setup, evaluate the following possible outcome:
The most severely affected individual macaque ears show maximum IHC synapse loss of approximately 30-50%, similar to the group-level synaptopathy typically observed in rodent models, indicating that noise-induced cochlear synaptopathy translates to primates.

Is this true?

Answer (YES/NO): NO